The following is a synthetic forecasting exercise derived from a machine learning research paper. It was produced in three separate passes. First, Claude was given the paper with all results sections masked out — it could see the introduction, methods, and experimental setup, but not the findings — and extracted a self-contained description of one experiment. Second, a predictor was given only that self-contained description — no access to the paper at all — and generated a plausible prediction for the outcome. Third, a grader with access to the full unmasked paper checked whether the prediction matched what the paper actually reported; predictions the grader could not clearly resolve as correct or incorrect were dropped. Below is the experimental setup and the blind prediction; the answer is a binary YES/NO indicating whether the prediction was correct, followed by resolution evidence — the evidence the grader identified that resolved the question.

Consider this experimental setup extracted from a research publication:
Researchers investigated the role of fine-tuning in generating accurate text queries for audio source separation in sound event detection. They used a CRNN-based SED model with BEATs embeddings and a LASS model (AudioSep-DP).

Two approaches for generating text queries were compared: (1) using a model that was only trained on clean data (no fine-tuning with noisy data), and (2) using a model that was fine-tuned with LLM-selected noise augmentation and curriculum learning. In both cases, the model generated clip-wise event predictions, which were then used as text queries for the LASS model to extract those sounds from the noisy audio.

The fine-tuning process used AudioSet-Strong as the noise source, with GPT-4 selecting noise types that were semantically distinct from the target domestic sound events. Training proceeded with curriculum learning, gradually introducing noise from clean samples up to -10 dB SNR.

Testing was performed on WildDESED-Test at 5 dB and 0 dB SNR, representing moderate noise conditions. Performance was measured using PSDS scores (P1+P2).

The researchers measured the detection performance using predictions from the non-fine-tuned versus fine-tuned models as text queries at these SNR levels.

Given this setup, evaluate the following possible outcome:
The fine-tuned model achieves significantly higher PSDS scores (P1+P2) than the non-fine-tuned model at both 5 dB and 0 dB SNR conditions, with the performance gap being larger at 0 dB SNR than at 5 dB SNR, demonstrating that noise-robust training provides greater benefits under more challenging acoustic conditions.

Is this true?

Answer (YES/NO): YES